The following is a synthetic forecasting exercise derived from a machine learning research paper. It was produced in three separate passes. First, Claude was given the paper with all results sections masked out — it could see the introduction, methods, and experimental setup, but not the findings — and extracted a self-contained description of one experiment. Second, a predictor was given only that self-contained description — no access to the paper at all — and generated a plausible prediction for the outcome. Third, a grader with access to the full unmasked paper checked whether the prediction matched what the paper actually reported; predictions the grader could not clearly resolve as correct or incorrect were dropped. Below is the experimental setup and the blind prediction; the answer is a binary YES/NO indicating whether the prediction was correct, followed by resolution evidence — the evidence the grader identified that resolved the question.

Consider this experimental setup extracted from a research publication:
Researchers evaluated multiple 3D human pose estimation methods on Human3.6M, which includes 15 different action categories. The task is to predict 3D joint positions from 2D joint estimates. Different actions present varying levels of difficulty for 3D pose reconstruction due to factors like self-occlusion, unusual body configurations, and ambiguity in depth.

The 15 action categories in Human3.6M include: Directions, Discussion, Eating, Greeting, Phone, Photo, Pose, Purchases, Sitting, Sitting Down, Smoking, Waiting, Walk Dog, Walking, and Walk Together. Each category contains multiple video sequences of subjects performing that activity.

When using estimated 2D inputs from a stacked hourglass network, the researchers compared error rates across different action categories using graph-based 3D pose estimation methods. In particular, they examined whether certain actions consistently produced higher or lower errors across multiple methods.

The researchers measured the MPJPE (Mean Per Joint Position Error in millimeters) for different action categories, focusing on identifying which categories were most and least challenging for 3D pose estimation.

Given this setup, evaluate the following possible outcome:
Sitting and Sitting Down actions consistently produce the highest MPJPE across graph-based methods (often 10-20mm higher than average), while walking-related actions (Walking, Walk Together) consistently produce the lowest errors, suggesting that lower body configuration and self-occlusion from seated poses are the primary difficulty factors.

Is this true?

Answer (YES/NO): NO